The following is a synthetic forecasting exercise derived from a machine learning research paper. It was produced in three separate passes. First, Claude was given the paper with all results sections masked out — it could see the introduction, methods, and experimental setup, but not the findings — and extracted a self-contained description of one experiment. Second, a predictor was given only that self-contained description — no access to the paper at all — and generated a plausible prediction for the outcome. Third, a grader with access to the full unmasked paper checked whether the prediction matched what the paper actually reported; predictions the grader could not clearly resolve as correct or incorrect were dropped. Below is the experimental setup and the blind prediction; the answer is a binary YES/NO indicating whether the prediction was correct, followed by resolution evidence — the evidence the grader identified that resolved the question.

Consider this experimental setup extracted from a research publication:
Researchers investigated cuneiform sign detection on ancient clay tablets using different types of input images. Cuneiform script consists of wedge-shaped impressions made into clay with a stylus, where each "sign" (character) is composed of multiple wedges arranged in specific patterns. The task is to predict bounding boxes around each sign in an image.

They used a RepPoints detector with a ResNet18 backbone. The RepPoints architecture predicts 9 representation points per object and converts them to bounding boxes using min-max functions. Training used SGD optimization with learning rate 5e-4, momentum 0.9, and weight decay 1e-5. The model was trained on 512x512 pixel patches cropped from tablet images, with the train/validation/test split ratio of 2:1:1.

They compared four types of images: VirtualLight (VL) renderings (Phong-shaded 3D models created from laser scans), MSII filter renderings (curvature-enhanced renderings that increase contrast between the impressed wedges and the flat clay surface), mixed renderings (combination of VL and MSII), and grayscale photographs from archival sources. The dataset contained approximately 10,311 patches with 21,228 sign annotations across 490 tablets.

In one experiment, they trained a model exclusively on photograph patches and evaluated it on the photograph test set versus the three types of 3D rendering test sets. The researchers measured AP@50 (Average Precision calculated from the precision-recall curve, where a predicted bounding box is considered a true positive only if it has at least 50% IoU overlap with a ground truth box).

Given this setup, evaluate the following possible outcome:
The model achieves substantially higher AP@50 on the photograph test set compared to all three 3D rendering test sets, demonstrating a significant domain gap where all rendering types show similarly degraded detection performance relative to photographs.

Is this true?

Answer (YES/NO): NO